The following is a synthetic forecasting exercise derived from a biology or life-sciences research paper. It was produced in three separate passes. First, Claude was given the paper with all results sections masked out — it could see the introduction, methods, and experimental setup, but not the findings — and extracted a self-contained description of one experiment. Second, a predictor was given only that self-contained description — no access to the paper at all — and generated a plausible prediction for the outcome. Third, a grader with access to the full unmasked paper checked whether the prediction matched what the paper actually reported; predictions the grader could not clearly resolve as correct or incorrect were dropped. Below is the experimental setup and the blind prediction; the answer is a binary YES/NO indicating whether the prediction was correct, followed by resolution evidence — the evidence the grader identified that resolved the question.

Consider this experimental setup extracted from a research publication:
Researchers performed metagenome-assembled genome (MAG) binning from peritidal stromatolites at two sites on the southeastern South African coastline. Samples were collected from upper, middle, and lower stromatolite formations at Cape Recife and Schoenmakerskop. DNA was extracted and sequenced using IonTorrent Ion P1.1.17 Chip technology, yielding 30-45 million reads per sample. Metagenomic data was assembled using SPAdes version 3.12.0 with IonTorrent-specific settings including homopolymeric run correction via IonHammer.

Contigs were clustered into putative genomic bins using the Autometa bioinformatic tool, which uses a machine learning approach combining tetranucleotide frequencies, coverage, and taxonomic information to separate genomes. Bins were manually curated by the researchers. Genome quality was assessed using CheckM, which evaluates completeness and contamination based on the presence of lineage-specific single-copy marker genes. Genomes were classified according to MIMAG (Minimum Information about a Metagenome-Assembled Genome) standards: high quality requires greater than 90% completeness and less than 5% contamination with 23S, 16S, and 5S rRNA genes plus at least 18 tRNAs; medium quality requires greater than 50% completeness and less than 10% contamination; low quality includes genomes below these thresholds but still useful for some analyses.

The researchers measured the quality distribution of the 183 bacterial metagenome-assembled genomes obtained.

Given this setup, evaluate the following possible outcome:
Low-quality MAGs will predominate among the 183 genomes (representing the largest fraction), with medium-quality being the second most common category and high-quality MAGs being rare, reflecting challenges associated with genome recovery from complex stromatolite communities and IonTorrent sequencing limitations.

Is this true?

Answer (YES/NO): NO